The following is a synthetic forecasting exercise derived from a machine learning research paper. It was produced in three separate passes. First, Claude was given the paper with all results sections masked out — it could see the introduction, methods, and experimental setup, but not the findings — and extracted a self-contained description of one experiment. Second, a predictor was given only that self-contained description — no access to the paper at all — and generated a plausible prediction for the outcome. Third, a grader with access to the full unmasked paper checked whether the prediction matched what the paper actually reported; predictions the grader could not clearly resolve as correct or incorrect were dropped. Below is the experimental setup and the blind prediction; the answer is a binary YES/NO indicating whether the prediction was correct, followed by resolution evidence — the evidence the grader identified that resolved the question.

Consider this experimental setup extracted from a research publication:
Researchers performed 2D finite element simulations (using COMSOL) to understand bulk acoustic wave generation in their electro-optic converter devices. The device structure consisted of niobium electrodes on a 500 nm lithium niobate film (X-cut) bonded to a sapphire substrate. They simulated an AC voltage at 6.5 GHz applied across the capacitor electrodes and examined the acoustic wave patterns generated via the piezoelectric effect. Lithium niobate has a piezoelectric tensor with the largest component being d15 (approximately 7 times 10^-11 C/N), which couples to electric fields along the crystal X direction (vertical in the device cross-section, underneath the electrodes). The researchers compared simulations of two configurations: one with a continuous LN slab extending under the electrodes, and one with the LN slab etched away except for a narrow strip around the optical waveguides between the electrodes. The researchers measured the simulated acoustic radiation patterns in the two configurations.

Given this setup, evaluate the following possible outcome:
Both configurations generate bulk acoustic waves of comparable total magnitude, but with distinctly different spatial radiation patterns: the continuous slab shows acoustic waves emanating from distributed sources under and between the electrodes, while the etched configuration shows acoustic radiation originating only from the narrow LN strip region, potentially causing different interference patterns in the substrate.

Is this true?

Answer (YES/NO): NO